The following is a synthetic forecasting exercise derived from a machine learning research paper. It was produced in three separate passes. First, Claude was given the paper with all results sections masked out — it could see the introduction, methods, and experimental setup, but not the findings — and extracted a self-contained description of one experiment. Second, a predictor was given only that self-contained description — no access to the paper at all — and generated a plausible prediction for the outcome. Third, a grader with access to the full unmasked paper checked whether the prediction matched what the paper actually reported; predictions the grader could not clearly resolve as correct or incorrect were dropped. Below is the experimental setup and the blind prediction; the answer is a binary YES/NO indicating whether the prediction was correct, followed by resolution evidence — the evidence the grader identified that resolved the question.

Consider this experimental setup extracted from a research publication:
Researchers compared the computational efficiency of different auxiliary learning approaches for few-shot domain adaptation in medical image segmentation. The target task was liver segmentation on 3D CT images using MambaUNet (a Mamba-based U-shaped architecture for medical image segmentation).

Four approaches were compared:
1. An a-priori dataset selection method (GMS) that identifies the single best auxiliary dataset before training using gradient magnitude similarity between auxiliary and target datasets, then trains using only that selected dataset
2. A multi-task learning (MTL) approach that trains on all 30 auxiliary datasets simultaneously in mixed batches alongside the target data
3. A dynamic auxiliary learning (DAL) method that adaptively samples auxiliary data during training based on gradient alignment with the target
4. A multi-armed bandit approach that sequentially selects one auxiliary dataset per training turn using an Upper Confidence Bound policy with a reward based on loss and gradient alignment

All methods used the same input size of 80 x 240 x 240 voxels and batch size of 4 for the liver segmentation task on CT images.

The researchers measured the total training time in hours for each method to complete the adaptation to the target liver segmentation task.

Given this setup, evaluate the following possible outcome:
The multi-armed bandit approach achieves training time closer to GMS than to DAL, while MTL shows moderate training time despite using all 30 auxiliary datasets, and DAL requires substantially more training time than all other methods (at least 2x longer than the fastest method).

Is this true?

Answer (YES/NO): NO